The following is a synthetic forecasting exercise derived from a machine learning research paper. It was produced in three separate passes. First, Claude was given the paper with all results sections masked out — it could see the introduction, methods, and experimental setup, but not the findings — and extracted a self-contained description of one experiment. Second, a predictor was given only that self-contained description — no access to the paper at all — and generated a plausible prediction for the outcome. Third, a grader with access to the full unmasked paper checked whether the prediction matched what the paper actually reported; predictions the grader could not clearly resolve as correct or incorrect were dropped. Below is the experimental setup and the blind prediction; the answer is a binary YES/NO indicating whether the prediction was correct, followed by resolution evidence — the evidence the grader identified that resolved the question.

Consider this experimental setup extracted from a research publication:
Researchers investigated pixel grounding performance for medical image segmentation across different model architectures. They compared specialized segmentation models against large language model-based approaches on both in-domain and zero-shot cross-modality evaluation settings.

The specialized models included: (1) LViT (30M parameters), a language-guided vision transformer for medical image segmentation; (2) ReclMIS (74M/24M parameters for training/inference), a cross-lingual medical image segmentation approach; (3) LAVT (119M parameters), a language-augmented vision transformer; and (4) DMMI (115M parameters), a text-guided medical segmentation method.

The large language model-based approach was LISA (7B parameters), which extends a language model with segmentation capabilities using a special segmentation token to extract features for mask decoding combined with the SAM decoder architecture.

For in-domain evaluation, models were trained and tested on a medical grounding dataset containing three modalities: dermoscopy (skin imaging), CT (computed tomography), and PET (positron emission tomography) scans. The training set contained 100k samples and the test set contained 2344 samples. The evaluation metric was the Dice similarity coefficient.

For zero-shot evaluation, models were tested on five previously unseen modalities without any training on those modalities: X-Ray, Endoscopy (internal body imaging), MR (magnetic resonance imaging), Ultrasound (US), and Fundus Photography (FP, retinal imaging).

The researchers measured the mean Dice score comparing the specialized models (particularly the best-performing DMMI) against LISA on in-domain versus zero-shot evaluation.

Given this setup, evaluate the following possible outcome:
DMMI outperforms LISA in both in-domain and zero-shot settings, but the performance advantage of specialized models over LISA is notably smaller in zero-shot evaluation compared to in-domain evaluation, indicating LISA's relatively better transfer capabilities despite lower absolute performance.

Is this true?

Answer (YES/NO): NO